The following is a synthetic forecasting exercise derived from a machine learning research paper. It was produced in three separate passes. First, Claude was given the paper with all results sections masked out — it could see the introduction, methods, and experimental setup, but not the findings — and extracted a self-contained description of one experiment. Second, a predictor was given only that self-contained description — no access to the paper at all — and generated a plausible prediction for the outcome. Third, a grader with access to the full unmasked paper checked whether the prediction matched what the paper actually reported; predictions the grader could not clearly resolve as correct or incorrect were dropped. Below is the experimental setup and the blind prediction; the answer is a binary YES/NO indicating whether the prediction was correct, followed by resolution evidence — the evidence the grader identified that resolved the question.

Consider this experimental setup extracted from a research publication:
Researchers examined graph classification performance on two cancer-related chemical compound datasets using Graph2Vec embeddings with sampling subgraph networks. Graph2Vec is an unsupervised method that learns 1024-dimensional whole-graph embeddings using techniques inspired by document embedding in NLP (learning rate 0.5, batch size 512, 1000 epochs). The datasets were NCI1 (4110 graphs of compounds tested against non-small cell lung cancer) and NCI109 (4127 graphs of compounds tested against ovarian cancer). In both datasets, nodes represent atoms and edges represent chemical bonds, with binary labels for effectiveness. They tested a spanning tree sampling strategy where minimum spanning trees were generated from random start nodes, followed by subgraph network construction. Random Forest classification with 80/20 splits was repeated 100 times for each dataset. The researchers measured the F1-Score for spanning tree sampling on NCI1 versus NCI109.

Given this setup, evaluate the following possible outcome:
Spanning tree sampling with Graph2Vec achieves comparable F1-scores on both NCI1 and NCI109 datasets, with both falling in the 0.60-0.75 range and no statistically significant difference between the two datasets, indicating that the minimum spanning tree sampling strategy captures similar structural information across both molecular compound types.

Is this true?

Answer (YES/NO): NO